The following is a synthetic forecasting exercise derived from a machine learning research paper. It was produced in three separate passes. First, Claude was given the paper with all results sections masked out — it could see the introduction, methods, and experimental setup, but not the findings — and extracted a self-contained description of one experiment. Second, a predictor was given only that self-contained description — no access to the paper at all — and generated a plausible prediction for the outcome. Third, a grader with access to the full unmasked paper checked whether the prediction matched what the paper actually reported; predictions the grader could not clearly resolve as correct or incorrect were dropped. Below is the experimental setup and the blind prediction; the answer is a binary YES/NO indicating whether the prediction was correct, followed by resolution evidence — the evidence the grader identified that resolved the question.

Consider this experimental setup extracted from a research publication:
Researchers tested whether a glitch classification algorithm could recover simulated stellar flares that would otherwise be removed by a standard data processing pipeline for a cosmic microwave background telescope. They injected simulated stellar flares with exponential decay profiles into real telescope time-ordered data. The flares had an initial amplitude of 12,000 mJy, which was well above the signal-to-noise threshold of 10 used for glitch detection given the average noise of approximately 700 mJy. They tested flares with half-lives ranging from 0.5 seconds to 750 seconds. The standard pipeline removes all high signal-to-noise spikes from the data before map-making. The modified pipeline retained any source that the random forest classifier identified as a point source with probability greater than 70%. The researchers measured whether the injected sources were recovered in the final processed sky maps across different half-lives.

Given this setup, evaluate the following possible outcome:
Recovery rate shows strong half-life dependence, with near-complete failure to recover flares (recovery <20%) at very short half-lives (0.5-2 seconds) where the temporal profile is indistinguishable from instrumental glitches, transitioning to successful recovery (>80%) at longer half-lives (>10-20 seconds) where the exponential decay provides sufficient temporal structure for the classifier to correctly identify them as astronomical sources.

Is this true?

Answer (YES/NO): NO